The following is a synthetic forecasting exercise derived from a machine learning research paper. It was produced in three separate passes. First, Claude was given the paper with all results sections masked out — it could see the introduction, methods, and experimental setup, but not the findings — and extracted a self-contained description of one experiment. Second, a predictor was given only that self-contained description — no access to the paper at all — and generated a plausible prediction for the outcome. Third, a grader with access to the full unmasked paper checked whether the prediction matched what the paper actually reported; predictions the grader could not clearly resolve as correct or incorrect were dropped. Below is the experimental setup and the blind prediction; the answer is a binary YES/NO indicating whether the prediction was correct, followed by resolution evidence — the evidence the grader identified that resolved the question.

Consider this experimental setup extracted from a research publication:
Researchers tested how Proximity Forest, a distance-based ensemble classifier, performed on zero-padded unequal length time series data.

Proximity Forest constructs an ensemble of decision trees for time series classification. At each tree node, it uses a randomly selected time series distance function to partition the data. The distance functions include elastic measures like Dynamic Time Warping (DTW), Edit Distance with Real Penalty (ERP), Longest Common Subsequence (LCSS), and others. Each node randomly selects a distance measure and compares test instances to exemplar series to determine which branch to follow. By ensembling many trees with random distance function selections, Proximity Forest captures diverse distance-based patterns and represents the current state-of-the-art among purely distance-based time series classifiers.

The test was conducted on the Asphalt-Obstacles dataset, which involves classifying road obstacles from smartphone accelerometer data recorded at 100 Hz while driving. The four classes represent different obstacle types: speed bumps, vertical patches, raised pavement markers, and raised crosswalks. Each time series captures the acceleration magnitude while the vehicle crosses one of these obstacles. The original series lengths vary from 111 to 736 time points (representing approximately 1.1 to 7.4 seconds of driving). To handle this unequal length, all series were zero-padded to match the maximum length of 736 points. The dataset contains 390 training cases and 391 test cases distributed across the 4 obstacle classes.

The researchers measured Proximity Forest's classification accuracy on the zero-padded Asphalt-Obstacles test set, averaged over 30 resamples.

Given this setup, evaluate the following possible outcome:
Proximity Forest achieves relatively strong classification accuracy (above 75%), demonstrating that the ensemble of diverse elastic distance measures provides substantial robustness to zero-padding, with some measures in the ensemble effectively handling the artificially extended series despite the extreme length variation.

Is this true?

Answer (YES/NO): YES